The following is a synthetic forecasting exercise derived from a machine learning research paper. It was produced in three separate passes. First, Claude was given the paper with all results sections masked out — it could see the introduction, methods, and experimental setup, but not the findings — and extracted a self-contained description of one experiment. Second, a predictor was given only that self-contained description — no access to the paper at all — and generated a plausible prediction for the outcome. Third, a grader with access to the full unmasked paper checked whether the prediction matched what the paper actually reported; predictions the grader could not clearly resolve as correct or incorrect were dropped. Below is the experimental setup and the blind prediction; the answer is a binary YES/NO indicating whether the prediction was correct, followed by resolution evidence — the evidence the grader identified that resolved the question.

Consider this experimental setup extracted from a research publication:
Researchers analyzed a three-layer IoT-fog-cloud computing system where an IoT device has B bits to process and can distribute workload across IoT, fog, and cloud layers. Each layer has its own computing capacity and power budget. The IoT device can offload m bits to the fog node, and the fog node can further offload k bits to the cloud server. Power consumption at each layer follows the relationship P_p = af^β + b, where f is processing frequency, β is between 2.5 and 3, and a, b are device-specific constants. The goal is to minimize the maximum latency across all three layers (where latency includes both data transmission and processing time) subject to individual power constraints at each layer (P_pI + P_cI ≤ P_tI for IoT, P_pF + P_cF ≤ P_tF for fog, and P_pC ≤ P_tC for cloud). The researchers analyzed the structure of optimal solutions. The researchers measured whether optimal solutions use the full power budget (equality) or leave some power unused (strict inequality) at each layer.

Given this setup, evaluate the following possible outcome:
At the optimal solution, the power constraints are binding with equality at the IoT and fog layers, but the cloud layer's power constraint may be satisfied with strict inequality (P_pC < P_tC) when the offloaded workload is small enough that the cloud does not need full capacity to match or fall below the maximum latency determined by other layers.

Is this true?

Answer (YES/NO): NO